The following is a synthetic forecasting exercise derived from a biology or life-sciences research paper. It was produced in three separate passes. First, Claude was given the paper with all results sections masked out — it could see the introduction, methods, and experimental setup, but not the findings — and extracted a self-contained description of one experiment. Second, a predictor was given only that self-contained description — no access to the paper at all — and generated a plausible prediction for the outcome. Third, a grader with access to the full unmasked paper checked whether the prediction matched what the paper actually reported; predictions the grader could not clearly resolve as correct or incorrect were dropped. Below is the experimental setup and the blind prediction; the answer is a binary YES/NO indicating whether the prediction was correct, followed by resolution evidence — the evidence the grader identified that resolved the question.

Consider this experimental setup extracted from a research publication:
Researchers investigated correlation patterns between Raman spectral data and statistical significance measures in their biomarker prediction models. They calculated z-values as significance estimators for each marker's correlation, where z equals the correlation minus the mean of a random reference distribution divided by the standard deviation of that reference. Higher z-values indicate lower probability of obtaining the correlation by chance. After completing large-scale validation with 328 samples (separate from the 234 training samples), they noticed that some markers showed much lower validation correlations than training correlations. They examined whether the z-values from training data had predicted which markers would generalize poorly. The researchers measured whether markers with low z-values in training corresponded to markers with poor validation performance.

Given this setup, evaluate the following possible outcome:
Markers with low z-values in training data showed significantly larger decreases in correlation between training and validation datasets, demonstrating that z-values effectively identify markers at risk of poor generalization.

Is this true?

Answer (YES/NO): NO